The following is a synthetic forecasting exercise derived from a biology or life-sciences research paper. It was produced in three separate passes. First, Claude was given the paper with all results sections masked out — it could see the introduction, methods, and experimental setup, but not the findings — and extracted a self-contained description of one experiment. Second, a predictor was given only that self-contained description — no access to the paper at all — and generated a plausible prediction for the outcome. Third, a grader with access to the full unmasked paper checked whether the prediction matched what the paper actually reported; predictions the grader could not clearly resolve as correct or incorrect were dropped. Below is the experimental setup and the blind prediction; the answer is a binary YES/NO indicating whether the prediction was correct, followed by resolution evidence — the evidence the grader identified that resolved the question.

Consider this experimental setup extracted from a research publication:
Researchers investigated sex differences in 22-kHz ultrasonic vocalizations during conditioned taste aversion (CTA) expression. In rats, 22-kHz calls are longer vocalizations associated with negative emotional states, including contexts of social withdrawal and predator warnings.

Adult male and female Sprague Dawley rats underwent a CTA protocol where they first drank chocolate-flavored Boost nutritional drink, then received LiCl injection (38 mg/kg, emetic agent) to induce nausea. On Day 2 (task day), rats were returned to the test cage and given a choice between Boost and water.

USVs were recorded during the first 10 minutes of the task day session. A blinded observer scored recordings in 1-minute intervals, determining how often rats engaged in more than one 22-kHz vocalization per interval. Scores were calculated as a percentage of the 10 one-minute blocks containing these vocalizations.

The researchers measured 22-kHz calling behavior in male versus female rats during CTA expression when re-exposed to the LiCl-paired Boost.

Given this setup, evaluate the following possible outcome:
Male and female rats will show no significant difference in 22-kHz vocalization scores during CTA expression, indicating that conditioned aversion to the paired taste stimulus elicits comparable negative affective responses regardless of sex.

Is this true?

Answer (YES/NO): NO